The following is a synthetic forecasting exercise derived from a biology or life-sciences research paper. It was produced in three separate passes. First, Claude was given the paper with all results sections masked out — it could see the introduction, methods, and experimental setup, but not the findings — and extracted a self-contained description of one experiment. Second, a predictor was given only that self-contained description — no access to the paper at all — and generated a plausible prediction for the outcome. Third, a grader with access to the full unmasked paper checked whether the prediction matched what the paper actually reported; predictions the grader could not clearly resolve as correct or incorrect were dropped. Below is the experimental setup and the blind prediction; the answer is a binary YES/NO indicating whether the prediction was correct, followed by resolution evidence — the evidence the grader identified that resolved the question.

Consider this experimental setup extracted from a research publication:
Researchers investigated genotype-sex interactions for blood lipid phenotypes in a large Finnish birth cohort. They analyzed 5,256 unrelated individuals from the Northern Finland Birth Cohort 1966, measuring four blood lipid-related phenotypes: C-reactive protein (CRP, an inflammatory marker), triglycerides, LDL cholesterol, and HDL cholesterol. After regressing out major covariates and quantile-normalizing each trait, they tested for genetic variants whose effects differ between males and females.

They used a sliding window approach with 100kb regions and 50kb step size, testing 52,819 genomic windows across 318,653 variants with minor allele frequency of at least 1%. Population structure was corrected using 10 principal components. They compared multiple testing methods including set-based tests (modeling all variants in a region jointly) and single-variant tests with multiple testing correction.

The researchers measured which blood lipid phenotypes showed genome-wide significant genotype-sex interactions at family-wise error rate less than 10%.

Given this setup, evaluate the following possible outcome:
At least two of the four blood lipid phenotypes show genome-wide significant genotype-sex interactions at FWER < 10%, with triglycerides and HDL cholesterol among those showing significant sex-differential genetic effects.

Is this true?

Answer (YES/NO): NO